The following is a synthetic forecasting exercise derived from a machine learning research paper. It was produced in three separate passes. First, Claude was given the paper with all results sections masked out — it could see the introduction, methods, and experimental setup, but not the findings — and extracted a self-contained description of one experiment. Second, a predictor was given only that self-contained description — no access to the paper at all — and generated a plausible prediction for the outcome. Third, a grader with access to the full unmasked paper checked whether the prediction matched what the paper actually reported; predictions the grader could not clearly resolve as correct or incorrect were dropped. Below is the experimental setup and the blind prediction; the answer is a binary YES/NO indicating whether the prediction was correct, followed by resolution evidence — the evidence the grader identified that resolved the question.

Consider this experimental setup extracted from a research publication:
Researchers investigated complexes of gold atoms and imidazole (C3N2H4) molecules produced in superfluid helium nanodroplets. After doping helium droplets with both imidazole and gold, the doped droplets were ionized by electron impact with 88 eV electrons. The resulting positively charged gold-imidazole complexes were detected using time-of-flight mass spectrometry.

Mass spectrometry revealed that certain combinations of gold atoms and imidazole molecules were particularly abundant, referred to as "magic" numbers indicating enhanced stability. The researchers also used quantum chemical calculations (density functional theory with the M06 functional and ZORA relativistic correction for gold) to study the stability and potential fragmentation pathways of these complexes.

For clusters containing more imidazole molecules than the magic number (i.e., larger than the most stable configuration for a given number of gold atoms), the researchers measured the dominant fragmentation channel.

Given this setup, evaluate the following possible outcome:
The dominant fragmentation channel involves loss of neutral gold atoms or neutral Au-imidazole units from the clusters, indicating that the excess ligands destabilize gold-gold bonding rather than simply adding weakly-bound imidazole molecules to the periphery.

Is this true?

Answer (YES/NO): NO